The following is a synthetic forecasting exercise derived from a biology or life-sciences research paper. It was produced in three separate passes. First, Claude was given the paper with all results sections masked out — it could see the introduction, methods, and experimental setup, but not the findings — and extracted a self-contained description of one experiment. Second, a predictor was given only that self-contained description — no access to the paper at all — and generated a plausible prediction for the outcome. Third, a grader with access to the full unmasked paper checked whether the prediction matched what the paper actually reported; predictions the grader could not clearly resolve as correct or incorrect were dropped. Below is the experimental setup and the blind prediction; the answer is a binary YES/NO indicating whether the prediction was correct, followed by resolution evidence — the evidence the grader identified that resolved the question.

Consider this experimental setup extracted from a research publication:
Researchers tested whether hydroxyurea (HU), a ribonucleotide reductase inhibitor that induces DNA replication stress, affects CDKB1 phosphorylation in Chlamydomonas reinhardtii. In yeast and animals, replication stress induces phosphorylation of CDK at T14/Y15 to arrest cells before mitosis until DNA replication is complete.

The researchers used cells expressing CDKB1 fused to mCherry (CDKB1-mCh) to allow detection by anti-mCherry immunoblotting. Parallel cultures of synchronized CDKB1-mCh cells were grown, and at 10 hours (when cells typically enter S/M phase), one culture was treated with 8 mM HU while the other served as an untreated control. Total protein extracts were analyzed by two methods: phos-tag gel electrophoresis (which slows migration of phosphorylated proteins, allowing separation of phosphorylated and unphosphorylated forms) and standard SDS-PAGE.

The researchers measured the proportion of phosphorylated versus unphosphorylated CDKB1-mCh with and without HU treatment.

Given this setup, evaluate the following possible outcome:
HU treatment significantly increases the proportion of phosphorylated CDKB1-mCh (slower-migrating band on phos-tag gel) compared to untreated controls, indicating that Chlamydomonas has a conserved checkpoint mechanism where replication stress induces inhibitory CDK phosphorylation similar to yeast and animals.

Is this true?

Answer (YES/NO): YES